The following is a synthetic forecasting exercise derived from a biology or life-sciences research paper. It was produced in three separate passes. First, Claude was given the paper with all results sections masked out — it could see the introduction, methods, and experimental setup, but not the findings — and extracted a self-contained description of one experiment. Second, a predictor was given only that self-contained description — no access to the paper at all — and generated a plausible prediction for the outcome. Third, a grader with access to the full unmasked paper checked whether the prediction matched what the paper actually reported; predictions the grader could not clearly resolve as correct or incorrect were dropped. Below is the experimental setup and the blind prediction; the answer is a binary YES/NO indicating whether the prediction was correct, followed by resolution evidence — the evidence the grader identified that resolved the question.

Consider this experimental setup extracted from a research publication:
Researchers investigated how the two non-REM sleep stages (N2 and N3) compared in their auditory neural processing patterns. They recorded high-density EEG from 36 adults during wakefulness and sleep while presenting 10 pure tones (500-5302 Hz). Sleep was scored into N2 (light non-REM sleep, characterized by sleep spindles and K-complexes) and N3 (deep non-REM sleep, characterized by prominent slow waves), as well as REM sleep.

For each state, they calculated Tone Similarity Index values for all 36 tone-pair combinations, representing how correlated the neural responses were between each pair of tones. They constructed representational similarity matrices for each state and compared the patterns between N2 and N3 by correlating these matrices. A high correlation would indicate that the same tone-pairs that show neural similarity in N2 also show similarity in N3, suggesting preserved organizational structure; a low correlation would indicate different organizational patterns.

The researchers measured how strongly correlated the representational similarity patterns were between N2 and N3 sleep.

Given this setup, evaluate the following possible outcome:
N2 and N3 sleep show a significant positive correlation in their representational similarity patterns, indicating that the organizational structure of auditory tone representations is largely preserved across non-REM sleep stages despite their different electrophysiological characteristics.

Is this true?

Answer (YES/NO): YES